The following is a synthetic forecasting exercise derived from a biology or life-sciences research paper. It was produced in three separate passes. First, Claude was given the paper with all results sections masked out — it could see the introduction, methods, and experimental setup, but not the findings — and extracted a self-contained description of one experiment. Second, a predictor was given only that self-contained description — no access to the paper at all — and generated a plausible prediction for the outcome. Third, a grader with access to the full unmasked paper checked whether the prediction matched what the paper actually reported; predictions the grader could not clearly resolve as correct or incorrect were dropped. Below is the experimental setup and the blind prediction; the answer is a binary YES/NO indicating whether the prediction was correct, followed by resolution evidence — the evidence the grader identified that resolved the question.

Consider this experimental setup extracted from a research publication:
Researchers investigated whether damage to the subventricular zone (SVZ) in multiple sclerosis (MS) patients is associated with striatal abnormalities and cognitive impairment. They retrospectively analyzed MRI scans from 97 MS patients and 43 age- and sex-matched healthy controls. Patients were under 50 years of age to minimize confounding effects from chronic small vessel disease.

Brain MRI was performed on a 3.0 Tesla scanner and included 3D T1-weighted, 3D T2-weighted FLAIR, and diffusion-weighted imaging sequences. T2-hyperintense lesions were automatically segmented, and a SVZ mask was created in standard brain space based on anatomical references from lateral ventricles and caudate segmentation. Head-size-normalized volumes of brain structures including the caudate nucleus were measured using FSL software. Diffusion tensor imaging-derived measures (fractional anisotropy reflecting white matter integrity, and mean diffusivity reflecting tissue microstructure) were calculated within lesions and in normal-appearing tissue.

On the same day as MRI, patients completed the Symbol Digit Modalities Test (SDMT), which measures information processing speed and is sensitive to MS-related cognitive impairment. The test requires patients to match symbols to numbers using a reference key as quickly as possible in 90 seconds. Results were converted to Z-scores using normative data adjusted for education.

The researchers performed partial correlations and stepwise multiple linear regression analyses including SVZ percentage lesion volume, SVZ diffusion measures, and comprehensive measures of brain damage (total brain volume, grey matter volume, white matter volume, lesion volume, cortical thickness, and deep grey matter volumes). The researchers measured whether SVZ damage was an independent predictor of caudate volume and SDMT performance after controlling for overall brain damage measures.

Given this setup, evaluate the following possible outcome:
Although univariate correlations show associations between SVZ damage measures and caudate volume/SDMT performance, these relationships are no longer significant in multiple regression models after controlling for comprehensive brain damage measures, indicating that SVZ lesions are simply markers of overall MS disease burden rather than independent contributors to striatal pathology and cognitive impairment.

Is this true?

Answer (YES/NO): NO